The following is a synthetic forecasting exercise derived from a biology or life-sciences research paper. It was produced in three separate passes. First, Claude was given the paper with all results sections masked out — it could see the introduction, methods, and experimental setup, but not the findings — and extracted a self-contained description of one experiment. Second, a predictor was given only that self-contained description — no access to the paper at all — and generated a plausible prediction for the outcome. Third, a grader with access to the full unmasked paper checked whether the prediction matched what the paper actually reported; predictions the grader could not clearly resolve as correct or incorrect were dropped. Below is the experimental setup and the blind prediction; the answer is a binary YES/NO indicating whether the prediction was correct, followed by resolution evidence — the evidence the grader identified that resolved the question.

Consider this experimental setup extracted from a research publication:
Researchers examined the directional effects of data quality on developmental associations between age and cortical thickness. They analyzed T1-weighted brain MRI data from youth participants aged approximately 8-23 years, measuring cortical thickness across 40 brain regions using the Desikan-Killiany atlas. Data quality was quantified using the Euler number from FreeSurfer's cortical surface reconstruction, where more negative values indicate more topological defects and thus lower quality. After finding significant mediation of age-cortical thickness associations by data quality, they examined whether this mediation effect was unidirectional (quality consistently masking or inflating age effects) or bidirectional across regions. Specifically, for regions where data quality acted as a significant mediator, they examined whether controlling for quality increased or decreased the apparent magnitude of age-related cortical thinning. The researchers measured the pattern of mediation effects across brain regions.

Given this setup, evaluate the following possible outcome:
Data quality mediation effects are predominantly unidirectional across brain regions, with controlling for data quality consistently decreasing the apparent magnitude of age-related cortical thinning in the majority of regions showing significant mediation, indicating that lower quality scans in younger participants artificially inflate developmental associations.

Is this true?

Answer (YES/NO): NO